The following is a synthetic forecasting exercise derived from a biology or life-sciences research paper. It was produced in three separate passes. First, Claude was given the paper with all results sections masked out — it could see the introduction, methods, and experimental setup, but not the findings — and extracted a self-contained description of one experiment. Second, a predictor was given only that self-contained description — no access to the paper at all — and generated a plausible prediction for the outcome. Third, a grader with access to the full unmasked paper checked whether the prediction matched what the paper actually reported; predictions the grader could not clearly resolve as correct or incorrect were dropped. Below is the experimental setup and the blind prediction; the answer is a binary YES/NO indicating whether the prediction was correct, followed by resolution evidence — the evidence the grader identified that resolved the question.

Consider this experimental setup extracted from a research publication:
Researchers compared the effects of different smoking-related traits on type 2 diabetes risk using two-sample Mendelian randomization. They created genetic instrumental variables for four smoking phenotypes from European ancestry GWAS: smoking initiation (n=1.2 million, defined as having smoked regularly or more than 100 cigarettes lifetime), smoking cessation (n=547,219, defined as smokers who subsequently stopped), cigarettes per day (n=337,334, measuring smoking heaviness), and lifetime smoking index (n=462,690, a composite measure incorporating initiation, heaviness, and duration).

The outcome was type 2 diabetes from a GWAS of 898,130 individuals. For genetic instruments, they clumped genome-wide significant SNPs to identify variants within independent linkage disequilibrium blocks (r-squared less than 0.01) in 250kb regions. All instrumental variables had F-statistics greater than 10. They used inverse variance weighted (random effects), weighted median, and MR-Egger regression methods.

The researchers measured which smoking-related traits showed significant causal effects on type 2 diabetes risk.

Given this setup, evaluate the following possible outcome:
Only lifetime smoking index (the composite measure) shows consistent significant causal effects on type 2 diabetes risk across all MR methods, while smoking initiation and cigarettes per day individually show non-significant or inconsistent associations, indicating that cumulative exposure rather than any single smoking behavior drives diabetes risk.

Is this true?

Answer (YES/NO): NO